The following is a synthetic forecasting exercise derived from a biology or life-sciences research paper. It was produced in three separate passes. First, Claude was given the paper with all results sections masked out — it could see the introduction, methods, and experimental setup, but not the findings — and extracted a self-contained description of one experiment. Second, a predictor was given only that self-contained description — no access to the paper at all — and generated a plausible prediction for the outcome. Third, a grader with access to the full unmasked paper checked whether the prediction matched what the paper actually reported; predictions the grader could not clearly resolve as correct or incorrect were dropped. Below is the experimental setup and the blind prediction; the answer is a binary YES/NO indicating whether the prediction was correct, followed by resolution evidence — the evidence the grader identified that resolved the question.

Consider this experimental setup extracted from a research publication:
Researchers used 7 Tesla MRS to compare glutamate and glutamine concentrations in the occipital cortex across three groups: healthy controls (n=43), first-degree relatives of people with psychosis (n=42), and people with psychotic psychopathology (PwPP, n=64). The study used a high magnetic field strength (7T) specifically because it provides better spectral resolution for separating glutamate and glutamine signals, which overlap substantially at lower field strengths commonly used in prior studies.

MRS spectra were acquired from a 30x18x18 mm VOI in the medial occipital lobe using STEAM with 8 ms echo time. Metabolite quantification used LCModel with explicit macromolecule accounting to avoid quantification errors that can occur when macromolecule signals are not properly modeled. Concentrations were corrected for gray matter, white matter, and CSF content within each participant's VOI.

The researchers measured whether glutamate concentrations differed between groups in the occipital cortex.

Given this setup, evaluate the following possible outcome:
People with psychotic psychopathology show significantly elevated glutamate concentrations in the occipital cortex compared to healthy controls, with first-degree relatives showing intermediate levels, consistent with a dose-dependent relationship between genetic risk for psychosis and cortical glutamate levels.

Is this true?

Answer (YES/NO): NO